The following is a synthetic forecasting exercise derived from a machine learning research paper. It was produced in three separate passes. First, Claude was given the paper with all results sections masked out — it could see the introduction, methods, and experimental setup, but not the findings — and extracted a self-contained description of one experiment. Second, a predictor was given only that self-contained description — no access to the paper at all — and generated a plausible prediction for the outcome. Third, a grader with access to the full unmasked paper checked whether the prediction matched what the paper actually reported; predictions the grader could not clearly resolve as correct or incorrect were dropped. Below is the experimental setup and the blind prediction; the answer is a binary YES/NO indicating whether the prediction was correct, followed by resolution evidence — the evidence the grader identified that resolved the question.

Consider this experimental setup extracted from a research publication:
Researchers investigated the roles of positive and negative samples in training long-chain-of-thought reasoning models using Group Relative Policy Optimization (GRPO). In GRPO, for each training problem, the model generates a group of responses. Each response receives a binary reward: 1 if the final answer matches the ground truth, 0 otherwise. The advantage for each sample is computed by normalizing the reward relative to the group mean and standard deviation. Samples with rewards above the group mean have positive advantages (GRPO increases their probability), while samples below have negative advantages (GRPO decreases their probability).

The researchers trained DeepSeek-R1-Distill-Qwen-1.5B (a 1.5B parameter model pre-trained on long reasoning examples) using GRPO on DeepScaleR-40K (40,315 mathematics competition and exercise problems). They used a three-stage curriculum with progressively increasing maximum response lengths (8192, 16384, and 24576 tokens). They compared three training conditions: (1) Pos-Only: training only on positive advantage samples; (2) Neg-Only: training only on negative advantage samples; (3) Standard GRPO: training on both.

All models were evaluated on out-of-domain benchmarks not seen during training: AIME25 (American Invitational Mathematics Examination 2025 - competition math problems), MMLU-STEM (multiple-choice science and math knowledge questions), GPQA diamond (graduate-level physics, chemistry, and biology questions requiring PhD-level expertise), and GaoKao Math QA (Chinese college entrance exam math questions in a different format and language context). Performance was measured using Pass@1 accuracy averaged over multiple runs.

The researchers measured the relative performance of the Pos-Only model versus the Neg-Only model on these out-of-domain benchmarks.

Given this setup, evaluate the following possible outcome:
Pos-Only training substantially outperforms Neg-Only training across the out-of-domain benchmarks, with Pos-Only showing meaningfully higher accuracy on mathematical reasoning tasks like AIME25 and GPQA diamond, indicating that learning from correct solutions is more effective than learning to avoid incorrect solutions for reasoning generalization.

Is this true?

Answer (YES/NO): NO